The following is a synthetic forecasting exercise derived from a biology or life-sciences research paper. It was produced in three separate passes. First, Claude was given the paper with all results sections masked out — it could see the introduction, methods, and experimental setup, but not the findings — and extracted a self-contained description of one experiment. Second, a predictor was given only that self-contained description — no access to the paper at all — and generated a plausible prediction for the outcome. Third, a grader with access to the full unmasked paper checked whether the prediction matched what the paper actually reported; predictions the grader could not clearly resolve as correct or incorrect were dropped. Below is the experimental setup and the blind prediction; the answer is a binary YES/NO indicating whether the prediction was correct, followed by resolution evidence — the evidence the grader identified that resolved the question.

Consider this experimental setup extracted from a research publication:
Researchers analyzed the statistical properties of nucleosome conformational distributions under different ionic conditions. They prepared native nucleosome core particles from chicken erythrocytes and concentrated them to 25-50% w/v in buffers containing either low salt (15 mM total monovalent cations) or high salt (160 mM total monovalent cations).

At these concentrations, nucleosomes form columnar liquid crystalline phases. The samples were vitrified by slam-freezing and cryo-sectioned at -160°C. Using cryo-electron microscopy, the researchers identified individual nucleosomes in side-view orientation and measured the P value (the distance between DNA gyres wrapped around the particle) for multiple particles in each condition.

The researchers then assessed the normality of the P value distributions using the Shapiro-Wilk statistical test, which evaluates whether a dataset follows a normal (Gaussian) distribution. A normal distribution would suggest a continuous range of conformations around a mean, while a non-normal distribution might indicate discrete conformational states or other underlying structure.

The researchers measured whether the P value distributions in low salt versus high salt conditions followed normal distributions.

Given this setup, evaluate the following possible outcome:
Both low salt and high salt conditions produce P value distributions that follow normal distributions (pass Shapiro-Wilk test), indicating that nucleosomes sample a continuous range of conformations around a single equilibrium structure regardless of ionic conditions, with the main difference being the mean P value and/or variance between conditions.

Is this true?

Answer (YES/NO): NO